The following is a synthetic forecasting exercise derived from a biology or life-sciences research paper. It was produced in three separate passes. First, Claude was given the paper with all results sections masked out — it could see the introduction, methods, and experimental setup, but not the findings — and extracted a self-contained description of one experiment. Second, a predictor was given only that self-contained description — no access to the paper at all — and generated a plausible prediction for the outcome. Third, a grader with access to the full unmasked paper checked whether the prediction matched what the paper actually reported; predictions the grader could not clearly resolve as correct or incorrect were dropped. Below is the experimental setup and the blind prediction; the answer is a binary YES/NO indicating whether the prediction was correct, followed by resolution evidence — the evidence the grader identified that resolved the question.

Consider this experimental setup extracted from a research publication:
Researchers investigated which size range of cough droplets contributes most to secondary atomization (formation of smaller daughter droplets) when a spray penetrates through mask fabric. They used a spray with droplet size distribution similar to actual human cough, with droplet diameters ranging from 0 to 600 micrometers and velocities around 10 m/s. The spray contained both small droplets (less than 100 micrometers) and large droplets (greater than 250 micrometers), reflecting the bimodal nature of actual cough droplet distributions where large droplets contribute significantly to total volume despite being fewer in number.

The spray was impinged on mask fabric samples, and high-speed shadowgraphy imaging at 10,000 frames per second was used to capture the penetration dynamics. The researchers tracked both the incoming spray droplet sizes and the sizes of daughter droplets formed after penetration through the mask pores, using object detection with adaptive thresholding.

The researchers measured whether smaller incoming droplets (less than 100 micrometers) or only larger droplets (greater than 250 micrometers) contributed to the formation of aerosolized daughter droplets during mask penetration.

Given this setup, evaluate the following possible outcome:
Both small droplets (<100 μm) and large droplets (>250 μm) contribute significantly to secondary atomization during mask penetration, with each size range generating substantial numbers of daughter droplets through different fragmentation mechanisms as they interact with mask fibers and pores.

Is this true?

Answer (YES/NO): NO